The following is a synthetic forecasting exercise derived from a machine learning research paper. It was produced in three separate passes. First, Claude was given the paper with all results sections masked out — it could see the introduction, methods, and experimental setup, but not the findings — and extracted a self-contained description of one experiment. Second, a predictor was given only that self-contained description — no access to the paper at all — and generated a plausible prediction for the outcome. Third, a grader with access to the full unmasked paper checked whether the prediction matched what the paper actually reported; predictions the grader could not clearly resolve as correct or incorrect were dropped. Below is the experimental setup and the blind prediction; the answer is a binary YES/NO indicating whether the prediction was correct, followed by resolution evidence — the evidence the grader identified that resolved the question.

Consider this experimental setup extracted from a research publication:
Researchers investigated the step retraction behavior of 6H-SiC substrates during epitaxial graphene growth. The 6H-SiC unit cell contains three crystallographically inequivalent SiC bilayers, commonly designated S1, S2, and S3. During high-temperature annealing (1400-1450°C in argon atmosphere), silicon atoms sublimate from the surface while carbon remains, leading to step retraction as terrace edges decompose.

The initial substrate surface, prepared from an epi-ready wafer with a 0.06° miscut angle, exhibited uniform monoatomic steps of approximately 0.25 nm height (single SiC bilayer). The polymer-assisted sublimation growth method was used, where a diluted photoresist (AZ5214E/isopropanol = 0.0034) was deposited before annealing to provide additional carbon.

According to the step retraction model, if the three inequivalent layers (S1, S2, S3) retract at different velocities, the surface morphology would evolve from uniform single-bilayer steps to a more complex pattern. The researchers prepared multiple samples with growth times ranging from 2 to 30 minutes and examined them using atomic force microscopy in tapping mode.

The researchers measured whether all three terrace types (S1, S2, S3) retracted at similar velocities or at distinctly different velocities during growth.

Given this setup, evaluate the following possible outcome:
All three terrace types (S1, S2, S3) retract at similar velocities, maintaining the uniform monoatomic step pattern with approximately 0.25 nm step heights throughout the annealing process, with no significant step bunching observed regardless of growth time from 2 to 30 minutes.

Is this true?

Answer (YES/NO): NO